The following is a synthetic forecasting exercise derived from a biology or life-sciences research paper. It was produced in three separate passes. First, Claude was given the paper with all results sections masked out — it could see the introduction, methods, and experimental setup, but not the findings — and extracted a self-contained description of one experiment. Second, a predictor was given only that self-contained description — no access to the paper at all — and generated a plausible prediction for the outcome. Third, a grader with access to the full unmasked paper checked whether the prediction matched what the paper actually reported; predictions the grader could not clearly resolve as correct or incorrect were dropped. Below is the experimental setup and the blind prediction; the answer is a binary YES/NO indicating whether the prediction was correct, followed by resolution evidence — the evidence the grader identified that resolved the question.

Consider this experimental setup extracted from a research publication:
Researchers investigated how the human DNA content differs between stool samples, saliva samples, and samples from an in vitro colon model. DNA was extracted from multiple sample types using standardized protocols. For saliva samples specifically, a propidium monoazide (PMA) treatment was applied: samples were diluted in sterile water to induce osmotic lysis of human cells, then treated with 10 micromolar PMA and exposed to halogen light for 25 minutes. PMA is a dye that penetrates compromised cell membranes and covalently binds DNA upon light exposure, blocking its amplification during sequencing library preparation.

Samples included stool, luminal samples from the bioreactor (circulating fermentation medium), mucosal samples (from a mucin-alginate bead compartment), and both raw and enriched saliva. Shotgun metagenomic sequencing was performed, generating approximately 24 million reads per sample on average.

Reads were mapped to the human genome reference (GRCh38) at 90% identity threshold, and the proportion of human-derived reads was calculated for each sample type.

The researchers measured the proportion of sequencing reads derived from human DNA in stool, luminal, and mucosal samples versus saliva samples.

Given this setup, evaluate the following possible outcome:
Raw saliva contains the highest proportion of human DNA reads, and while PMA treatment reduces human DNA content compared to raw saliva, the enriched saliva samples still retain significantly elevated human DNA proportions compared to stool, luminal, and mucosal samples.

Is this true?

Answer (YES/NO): NO